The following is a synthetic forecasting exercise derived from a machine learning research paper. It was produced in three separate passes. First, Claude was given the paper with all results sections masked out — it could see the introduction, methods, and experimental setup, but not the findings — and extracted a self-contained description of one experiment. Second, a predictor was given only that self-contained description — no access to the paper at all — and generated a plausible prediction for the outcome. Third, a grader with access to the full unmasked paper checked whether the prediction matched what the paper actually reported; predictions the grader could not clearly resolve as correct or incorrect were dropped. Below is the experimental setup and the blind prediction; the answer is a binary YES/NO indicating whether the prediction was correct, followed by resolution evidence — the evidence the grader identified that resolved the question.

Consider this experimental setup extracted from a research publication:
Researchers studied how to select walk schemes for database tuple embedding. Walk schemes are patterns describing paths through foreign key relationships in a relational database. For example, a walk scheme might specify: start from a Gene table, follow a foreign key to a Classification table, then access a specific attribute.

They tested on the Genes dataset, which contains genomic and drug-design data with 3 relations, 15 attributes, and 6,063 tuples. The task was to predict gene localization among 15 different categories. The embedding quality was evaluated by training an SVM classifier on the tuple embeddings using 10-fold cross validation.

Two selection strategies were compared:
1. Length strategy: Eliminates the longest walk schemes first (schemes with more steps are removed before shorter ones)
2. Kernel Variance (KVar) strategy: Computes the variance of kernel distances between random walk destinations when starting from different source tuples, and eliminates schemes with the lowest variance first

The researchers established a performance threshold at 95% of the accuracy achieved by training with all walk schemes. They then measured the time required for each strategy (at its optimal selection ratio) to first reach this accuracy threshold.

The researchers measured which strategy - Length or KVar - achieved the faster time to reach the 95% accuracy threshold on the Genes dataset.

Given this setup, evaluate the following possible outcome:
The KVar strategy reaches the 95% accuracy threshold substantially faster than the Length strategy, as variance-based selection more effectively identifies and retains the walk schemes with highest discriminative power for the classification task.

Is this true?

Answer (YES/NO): NO